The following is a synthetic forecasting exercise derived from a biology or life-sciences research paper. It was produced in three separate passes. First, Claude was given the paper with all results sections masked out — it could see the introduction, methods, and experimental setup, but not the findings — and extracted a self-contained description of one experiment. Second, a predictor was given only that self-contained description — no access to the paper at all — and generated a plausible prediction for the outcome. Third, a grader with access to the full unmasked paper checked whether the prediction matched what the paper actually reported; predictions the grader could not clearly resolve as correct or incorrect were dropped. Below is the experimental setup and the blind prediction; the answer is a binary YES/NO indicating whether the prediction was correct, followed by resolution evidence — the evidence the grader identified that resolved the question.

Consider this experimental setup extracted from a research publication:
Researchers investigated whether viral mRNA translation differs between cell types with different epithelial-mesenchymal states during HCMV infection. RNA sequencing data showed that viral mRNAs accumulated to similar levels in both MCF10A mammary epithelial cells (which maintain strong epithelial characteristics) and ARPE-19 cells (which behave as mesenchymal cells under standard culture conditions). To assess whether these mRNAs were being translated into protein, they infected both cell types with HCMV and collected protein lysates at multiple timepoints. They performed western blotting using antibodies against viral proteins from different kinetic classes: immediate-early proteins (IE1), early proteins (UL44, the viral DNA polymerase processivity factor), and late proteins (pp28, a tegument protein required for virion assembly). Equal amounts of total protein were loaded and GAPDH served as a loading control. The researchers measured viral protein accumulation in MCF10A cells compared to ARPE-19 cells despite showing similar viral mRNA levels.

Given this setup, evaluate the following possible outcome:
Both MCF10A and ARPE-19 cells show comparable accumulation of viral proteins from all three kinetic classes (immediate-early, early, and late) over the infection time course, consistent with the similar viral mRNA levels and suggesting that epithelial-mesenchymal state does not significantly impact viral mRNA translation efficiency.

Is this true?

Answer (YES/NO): NO